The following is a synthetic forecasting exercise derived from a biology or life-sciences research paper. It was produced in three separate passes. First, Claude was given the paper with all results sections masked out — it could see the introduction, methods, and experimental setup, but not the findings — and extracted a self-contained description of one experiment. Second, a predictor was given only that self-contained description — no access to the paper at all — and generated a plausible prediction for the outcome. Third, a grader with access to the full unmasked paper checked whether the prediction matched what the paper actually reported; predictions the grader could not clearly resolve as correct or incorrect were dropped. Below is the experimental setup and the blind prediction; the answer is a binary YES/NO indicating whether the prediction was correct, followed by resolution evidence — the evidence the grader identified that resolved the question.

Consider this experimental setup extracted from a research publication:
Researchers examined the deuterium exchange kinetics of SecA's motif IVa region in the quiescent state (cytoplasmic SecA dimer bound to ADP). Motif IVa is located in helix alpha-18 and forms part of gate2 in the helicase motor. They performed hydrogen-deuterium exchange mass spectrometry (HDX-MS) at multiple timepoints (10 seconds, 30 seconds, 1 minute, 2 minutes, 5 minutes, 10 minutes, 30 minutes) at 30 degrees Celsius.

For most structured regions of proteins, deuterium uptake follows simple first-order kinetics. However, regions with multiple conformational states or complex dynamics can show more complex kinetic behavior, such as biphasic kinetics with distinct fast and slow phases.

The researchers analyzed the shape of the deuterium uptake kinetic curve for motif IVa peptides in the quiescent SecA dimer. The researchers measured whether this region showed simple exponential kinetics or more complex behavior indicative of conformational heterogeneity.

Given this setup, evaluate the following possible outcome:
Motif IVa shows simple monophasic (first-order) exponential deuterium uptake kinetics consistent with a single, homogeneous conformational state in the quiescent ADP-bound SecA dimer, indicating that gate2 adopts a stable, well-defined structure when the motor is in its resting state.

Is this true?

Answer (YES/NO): NO